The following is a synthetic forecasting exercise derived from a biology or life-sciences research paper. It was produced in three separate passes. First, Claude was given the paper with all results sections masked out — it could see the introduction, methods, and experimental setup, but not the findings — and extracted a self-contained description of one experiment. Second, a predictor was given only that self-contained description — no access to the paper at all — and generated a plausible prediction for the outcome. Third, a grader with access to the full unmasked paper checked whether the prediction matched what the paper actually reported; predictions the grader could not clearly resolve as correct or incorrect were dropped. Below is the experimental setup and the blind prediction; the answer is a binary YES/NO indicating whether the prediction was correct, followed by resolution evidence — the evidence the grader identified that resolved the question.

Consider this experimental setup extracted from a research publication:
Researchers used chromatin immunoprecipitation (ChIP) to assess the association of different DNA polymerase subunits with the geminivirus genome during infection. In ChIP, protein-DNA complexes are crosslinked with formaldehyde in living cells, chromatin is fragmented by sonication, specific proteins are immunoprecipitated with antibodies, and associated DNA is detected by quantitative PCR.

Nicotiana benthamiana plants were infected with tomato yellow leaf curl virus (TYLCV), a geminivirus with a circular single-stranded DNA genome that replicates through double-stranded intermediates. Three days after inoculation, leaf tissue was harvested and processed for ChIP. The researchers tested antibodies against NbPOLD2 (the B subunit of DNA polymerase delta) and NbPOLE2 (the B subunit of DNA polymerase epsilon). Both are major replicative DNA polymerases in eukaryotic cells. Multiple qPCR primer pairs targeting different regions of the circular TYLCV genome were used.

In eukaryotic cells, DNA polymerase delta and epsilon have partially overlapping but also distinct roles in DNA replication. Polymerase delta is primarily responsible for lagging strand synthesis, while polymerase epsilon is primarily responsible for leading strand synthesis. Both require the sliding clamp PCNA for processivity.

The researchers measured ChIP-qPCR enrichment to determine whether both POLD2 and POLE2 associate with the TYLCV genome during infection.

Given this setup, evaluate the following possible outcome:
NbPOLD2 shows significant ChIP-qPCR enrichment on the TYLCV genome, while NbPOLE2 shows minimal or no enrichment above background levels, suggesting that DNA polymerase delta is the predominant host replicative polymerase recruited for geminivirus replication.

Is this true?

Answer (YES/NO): NO